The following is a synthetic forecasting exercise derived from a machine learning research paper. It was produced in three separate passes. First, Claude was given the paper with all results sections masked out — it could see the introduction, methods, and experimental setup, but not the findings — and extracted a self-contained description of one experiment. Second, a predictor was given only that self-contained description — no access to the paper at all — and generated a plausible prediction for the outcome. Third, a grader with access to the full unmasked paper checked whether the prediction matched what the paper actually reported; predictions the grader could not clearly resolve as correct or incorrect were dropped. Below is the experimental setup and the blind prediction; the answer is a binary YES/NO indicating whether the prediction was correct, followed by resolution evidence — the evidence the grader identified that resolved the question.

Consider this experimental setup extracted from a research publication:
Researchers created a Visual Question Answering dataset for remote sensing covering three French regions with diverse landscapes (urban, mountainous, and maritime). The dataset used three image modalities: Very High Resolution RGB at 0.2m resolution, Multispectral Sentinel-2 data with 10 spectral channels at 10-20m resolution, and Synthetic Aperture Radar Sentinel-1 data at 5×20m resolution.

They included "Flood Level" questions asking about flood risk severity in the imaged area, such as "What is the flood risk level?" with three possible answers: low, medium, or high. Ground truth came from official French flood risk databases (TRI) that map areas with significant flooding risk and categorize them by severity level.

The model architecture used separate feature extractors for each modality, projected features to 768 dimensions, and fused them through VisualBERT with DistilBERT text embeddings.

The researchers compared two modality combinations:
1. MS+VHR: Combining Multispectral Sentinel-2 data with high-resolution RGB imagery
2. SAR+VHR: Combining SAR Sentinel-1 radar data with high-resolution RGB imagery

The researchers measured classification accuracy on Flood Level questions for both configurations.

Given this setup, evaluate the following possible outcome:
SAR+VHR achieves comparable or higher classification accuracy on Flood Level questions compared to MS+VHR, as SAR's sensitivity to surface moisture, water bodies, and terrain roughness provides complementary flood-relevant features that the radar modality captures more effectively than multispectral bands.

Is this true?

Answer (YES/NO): NO